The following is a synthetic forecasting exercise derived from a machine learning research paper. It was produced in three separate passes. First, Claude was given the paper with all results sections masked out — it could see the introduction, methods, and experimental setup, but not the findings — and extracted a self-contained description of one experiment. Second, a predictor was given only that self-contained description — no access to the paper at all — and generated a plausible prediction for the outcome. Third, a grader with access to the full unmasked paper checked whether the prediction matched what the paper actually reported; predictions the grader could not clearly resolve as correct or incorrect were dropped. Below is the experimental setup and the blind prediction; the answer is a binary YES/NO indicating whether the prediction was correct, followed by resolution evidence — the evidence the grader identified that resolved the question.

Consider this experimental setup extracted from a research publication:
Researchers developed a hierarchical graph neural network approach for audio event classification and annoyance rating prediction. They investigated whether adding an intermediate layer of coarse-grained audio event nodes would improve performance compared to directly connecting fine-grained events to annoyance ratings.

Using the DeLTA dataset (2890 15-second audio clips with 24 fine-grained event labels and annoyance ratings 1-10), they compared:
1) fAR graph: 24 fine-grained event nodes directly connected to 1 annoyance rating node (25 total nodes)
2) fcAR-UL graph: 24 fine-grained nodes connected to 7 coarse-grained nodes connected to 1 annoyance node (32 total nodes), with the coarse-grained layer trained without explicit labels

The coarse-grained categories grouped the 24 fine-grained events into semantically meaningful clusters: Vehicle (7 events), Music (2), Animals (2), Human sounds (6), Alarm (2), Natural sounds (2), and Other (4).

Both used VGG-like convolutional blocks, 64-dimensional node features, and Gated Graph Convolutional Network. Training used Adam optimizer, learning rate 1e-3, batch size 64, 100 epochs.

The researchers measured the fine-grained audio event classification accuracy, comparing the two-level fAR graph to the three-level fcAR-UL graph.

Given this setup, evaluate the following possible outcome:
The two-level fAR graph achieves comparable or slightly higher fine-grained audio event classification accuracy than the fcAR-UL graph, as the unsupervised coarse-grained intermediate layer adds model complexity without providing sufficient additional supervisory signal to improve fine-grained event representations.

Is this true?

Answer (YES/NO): YES